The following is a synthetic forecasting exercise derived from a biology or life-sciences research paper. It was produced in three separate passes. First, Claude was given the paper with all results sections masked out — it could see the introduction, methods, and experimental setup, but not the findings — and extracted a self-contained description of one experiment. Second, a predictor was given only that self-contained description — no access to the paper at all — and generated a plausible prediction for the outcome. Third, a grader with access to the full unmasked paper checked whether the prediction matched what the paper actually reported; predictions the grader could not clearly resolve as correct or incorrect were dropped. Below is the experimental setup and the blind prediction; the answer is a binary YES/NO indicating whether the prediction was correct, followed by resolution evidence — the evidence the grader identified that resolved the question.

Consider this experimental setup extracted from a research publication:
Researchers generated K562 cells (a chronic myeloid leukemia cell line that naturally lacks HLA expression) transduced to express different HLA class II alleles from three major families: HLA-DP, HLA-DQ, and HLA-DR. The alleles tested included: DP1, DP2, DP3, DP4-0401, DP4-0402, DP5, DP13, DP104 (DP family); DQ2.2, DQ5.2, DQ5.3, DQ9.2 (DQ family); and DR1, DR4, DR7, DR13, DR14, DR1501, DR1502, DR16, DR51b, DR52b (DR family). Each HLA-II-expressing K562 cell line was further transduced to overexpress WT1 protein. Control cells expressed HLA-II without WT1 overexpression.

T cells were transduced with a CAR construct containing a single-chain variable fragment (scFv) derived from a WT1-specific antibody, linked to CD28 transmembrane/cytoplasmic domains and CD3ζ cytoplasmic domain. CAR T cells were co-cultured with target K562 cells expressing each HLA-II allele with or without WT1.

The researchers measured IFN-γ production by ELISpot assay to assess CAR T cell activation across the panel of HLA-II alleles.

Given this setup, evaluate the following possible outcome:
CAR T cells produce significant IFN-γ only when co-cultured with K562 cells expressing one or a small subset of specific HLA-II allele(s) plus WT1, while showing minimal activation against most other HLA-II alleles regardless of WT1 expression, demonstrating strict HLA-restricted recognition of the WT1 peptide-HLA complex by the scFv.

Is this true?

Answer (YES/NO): NO